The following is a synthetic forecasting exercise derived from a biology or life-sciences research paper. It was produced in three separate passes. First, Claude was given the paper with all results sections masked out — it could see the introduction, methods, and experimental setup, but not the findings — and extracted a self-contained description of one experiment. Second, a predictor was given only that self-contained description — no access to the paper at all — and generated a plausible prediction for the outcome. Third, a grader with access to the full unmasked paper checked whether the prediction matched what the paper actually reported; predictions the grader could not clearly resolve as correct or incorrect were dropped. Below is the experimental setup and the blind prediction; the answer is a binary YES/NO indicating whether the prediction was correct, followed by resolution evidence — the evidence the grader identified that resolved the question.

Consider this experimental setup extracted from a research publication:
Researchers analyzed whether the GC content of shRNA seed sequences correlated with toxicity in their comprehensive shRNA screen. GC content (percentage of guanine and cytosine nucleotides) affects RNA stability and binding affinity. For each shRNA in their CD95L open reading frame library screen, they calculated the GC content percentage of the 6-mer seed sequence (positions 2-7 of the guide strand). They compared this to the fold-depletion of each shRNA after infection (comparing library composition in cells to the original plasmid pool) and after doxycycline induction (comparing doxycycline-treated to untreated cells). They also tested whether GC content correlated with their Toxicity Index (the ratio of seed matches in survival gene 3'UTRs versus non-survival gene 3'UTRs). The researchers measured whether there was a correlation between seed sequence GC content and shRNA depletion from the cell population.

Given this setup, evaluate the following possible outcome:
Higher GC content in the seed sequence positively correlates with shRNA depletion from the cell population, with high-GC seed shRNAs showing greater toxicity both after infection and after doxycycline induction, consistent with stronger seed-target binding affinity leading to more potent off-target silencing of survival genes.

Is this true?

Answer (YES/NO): YES